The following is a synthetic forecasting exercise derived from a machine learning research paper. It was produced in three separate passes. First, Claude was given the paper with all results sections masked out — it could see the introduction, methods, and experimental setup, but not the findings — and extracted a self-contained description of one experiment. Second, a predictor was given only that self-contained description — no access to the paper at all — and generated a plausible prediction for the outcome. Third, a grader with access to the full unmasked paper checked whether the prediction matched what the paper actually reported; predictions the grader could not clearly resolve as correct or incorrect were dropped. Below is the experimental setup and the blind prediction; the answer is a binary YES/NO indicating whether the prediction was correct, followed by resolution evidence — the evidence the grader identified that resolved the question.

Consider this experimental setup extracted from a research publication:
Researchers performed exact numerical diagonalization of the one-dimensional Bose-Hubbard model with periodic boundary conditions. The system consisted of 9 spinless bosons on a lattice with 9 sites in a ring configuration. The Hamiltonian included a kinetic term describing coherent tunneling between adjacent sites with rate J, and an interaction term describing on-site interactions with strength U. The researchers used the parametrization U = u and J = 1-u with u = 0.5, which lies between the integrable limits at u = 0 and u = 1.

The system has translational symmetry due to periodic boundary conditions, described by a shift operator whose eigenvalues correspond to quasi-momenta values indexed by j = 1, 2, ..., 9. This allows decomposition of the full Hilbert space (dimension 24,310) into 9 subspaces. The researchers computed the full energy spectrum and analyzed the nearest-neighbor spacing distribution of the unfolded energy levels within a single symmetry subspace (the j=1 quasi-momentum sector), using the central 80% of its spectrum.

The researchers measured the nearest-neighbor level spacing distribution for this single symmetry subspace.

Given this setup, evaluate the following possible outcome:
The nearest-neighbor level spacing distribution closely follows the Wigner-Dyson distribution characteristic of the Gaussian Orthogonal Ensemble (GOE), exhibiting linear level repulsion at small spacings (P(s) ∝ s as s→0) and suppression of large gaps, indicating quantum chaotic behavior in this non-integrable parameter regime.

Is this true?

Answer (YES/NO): YES